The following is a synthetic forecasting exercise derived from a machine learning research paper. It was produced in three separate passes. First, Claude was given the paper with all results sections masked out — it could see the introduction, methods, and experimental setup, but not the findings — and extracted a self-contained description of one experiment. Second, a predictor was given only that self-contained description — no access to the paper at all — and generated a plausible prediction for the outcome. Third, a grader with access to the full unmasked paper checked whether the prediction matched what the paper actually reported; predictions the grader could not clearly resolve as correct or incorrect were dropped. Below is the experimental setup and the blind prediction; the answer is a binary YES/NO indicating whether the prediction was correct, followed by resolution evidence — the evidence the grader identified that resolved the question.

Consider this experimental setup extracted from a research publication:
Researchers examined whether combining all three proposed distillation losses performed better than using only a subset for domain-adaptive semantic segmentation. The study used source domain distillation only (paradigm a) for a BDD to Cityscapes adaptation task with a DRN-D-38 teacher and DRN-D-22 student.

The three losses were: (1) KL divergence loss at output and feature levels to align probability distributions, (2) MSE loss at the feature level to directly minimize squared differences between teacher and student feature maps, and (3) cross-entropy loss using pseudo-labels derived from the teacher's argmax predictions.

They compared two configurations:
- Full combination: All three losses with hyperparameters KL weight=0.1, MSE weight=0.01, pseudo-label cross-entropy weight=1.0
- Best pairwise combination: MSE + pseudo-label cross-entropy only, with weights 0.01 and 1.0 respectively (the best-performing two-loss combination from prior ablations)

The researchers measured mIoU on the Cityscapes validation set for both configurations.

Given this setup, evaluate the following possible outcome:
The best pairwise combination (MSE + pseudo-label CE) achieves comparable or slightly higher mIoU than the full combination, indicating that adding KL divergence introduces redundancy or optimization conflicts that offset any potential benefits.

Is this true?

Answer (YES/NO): NO